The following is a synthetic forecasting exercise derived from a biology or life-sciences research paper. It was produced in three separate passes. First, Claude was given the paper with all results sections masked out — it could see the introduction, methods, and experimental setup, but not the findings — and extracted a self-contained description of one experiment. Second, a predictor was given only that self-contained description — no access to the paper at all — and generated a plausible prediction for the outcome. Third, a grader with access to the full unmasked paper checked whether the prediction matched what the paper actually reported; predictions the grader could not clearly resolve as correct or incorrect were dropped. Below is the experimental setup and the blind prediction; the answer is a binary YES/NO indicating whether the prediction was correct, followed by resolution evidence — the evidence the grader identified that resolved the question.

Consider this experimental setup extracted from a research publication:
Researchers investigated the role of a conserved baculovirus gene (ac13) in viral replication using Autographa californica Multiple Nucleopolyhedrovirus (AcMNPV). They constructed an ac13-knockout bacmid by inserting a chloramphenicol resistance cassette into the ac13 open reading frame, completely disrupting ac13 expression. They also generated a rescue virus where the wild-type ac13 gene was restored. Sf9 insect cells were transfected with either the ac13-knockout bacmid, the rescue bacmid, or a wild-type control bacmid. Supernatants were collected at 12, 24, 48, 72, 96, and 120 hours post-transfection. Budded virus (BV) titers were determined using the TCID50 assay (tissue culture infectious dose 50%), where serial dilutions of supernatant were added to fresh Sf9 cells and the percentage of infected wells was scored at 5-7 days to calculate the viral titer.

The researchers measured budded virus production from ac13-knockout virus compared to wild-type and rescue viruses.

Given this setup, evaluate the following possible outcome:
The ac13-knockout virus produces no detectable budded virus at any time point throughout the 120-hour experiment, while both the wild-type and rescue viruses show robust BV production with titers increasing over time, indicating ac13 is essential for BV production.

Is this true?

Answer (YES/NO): NO